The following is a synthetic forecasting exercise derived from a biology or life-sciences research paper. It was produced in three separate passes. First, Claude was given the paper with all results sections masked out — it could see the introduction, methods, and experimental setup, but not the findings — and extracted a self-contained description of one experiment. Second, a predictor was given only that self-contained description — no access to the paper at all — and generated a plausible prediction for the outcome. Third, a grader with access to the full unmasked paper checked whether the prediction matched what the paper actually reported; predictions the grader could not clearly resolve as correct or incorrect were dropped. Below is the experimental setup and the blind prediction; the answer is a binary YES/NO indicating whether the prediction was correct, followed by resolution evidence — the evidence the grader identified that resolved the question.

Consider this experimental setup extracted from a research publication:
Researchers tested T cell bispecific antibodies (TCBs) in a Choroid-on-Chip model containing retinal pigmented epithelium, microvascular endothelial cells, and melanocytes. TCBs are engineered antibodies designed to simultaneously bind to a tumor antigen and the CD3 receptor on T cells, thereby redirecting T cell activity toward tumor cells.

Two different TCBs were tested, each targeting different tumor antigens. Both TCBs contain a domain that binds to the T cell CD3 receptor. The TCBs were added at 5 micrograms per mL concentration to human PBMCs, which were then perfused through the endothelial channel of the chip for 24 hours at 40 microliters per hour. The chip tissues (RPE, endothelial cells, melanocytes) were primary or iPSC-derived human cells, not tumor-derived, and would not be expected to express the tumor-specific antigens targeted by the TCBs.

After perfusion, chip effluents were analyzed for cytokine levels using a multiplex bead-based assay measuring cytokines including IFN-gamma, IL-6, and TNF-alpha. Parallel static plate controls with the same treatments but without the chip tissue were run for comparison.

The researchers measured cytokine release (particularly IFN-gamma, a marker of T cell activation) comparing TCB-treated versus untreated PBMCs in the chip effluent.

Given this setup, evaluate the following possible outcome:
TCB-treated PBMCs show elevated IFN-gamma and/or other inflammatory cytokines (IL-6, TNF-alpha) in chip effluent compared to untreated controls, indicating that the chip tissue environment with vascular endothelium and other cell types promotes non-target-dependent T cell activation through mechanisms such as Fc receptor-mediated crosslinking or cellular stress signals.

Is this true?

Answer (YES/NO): YES